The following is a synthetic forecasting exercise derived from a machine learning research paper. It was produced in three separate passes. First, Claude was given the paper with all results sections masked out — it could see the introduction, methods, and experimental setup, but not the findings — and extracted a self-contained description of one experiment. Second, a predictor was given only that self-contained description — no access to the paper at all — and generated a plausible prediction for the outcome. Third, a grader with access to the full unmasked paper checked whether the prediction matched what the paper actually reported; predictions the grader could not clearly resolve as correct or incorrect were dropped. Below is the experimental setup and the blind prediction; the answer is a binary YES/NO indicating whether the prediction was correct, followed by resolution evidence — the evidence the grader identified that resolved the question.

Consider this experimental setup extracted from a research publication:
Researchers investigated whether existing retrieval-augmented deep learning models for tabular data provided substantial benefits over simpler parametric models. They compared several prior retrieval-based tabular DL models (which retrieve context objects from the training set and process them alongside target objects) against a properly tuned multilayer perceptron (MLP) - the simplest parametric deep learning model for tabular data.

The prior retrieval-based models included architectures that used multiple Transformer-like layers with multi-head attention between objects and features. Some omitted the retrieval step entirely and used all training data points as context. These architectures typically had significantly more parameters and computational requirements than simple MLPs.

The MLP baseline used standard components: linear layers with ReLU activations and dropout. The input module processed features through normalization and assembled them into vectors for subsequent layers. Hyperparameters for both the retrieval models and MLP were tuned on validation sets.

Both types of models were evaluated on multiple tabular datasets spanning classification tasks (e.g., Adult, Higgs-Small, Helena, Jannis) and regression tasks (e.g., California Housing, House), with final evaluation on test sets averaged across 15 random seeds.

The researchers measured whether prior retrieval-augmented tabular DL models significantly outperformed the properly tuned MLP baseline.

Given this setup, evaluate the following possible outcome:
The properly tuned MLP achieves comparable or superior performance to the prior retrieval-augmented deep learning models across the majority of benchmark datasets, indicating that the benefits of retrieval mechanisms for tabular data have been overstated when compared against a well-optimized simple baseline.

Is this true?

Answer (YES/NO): YES